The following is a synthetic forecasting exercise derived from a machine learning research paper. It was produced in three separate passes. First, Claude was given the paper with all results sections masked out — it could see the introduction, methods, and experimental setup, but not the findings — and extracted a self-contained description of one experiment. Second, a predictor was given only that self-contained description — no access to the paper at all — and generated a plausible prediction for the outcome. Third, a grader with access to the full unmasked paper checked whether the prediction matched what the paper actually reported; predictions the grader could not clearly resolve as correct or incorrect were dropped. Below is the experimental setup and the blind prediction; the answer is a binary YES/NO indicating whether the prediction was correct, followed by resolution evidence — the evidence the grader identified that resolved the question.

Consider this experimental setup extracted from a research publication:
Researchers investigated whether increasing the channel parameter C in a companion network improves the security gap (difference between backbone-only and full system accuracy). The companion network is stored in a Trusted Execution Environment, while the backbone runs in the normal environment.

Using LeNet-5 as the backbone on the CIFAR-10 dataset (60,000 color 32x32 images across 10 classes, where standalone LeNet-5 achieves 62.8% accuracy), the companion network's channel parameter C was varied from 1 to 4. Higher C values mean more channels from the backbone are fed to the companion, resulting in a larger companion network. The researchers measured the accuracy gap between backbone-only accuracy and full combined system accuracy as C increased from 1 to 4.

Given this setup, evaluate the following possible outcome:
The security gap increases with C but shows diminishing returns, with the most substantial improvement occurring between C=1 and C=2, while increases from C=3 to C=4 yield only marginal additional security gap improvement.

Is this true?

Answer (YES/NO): NO